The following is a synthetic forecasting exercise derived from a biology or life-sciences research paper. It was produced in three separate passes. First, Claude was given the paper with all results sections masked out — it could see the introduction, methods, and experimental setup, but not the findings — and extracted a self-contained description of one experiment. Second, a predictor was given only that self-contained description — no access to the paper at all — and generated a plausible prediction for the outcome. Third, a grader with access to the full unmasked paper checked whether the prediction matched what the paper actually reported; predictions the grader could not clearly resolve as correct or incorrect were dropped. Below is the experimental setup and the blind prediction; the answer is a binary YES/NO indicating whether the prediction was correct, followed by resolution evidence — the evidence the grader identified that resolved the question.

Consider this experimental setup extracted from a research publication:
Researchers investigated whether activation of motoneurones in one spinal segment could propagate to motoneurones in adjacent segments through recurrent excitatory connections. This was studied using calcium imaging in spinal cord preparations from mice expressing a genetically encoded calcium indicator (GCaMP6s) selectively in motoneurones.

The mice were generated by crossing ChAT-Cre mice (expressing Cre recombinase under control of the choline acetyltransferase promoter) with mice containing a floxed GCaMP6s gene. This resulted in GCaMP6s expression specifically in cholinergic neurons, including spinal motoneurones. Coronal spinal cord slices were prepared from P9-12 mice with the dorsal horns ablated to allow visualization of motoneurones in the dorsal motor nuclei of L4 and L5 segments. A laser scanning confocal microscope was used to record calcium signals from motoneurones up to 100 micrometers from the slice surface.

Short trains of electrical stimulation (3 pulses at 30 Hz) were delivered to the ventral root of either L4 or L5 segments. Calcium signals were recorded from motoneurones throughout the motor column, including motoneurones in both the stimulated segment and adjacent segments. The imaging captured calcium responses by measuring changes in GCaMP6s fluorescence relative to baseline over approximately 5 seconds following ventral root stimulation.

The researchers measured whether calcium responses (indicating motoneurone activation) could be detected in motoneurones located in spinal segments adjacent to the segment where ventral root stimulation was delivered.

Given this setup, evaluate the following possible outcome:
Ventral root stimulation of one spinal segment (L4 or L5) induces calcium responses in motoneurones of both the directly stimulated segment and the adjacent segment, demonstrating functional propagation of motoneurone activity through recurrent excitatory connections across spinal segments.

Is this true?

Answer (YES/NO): YES